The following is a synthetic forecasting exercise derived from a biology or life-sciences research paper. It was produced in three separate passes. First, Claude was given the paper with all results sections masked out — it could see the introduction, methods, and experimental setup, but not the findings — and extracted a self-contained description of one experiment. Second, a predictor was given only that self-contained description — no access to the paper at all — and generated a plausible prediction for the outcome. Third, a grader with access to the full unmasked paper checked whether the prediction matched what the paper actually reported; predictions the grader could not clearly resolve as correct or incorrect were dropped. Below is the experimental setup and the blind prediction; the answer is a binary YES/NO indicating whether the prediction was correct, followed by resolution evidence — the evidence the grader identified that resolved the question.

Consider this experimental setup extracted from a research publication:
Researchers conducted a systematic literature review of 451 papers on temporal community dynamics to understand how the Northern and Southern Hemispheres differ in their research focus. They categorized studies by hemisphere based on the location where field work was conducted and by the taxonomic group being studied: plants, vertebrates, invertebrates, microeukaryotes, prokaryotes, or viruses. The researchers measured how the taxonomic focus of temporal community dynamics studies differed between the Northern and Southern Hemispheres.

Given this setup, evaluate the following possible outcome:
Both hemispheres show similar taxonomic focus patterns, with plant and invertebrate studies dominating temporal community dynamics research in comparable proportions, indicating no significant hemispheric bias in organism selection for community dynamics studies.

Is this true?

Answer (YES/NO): NO